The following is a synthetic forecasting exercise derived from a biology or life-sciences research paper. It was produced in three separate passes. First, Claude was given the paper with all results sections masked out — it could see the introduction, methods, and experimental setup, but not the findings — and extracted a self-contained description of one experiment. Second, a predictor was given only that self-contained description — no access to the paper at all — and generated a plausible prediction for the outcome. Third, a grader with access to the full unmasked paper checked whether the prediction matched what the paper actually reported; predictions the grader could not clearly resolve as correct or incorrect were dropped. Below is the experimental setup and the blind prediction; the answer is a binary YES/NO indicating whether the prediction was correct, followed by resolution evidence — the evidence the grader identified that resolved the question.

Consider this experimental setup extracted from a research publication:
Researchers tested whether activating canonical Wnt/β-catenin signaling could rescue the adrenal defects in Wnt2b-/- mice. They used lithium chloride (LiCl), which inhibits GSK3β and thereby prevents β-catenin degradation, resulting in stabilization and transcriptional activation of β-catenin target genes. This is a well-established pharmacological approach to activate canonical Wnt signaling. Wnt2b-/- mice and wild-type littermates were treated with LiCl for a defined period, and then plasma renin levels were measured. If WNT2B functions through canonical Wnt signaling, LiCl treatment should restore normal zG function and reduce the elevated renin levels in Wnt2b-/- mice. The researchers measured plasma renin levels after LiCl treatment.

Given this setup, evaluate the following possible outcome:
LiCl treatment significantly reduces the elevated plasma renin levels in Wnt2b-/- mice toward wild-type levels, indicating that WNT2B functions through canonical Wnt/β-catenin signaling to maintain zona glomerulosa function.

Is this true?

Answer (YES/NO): NO